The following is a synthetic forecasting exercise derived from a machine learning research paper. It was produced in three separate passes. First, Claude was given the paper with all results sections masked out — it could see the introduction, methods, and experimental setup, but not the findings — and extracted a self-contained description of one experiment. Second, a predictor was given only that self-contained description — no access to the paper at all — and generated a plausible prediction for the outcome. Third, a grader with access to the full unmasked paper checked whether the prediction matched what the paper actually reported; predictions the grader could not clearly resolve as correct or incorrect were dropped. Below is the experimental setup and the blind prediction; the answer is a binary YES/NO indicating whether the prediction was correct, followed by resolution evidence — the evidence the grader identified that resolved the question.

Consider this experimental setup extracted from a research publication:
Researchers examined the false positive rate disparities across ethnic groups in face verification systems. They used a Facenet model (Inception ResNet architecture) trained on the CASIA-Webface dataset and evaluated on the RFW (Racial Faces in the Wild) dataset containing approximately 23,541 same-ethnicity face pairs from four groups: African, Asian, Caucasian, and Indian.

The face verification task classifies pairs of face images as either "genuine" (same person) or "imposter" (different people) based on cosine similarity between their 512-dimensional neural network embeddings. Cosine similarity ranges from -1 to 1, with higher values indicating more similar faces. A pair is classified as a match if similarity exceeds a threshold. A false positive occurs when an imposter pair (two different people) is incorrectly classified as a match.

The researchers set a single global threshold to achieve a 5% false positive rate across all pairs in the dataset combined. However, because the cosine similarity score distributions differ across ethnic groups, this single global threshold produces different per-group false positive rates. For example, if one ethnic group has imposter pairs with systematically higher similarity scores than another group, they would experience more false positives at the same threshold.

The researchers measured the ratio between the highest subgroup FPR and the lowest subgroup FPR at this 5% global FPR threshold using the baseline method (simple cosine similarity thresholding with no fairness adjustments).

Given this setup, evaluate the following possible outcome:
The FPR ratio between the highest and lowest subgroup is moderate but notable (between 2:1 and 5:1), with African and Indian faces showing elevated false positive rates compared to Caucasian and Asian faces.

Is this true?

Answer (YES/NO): NO